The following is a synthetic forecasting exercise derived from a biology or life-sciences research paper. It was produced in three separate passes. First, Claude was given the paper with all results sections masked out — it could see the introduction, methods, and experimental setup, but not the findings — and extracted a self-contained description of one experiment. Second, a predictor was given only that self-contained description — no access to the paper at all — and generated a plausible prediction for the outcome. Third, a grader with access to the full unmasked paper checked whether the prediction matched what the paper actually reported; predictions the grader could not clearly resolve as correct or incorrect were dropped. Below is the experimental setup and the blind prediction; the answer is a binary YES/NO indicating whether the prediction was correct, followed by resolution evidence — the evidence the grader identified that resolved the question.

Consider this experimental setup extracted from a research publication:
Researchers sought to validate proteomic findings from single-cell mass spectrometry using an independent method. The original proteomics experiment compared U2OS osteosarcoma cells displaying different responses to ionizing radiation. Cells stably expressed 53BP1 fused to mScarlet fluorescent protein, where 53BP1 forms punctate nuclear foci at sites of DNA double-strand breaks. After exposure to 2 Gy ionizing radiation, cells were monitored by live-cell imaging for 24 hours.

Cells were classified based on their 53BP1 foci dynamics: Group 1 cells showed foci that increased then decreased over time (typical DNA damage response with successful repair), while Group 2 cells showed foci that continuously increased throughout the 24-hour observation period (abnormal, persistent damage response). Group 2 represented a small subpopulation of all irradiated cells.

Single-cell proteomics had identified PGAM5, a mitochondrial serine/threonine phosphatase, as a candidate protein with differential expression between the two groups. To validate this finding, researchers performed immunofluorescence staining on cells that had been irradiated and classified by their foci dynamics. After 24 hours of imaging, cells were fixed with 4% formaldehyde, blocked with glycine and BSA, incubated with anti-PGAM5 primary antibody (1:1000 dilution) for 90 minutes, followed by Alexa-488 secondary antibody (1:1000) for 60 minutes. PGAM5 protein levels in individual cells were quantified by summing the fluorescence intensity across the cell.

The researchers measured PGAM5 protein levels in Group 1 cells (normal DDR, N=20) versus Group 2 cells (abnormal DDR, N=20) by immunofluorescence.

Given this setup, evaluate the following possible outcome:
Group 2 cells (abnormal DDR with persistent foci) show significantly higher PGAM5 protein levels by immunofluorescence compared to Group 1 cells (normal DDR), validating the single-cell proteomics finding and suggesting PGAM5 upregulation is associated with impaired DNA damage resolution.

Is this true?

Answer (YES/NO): YES